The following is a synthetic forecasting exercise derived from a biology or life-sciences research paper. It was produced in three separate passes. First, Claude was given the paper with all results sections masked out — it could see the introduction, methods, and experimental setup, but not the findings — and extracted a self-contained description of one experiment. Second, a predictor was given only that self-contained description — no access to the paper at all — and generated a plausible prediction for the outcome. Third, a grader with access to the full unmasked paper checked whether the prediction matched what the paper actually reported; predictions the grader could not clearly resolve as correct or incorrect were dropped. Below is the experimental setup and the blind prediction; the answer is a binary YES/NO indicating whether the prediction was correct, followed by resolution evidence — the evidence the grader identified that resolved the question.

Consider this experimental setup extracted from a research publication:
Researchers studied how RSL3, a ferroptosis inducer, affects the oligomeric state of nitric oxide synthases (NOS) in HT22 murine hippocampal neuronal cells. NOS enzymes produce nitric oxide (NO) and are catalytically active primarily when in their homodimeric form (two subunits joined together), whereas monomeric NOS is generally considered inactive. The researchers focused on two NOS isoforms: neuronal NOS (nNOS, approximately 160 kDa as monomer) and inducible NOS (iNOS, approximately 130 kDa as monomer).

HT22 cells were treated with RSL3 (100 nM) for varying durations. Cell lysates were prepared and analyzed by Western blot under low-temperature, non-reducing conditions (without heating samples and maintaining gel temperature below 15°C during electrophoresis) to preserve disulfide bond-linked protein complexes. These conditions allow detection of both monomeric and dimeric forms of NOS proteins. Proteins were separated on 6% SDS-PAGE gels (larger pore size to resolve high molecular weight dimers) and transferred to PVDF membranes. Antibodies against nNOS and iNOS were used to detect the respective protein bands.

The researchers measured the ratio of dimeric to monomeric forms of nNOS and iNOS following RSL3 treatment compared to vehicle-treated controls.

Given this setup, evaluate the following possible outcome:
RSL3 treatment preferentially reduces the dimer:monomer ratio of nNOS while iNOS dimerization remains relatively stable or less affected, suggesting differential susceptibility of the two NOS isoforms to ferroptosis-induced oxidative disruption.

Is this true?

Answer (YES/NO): NO